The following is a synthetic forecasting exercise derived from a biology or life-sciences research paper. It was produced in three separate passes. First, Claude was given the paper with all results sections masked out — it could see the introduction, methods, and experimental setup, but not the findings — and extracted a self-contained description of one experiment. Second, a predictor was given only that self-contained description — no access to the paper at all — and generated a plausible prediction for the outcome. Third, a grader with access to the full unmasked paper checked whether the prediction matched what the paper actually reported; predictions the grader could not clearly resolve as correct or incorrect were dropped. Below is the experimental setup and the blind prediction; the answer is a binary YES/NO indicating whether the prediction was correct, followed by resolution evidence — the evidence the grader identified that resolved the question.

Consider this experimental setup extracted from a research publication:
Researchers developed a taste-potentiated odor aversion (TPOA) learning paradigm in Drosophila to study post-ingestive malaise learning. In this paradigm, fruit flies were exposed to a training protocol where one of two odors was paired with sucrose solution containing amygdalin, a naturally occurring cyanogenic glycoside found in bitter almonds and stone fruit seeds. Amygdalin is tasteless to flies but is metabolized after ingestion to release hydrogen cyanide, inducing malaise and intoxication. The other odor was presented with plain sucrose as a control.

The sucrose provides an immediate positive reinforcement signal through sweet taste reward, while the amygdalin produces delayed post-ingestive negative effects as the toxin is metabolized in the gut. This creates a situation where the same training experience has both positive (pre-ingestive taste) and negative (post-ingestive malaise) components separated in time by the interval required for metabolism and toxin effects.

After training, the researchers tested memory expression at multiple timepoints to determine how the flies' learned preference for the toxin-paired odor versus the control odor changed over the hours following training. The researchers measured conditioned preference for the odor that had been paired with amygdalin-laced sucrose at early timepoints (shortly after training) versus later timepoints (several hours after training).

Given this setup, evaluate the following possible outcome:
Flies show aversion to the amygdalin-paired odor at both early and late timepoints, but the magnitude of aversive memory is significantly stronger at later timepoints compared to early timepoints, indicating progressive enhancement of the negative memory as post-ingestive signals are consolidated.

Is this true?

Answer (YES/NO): NO